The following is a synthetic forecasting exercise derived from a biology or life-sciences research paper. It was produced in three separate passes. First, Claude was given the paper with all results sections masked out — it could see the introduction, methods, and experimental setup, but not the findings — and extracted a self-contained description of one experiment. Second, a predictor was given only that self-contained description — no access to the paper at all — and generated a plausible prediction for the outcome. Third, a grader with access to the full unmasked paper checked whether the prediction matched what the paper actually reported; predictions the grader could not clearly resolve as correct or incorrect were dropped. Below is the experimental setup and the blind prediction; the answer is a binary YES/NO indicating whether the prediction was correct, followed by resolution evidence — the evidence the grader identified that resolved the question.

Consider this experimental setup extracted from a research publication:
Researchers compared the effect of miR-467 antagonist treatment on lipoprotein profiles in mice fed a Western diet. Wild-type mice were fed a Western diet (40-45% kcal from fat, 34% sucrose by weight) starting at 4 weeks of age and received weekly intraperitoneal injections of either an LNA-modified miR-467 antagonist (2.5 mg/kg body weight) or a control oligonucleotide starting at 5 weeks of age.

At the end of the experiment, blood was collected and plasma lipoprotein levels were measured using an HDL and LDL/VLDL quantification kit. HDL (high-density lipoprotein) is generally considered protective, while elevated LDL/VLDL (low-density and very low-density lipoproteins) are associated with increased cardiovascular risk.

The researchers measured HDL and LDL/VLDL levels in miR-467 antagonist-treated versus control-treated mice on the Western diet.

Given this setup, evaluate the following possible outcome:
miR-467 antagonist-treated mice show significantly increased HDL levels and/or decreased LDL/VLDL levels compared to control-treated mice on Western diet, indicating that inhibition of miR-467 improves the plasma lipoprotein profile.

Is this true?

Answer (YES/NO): NO